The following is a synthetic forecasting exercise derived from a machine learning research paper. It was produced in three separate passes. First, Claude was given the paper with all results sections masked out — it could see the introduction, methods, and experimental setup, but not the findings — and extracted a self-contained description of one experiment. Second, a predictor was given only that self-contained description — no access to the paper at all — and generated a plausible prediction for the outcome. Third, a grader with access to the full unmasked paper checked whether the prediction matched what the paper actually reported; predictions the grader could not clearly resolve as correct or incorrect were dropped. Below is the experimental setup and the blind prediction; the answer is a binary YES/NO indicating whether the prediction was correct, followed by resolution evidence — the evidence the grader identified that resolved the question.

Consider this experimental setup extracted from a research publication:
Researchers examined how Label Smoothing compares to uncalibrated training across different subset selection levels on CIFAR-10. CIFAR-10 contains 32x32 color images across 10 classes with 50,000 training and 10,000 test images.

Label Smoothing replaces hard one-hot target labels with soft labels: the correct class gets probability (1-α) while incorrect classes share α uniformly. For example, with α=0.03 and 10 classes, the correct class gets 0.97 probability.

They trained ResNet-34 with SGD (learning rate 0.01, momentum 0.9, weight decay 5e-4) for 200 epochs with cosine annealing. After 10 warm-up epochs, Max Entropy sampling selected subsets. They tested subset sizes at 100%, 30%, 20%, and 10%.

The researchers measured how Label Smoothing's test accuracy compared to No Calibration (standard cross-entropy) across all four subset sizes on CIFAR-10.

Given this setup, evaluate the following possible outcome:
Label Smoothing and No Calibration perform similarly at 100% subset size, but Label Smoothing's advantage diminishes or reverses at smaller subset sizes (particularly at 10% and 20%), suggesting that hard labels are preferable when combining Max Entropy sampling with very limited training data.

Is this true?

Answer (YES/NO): NO